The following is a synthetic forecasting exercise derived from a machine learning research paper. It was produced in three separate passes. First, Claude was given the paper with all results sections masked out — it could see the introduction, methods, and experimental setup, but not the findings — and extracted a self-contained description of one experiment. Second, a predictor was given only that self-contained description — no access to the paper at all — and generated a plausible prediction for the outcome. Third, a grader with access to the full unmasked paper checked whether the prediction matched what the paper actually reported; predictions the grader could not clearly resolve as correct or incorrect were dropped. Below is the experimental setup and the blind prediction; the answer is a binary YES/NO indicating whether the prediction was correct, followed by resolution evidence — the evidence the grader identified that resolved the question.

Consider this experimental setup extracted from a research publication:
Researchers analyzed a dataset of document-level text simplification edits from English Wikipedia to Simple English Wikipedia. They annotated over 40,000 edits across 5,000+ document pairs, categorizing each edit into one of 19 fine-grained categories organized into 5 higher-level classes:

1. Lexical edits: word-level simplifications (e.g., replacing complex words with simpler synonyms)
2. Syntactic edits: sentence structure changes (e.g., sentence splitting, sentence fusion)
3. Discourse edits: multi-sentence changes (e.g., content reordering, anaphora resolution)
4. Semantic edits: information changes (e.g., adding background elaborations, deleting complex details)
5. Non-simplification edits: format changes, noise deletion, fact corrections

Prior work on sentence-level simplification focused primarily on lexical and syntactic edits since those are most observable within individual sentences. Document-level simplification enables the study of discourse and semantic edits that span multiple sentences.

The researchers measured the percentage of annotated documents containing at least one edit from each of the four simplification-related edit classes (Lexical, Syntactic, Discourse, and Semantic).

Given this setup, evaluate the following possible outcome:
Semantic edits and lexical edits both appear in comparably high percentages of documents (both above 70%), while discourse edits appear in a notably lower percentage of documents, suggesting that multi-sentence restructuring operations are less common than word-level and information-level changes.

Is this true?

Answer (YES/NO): NO